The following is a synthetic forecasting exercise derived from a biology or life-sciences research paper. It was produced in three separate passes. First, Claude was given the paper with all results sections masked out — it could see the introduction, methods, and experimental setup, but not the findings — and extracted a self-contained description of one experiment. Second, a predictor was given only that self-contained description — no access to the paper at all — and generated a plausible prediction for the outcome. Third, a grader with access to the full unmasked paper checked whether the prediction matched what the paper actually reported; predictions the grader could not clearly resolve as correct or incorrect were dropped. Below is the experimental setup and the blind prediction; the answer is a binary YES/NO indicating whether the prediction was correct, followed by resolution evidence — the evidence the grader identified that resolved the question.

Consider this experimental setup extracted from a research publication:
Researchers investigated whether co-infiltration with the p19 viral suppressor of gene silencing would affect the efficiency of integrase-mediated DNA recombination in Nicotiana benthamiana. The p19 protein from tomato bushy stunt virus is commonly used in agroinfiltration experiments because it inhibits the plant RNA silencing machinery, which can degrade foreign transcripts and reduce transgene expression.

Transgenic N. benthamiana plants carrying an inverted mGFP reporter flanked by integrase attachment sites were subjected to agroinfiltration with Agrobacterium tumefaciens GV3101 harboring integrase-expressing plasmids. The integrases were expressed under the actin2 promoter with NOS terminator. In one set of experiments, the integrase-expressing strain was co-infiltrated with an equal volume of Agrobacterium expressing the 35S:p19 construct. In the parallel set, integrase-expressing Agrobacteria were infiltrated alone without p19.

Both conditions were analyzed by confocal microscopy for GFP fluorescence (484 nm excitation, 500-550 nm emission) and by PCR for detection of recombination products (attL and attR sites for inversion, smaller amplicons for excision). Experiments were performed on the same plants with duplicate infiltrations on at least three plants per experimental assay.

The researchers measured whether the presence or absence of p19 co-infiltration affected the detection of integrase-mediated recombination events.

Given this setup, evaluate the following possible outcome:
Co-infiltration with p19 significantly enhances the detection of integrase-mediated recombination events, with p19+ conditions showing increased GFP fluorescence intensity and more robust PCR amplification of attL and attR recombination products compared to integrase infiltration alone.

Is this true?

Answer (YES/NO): NO